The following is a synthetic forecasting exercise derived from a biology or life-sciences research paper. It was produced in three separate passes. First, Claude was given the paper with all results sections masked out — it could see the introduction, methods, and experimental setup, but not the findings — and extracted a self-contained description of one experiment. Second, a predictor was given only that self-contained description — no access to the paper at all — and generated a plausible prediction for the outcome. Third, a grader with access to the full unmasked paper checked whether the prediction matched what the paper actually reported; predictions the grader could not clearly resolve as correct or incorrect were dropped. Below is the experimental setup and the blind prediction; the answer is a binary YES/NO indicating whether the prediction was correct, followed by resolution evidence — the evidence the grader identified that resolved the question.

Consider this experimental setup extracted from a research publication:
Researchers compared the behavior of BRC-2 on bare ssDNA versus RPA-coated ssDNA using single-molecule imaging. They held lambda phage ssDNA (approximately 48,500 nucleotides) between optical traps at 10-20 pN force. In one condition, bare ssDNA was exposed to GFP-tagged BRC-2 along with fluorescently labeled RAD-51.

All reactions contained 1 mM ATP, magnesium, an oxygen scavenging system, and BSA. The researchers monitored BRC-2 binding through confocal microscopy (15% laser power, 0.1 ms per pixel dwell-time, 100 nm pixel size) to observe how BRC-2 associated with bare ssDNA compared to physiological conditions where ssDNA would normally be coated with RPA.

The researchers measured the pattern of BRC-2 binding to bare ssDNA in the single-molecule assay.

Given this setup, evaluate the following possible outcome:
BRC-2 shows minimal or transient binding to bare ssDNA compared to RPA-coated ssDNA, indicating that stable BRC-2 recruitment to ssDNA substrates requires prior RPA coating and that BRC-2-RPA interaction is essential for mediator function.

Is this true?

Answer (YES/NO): NO